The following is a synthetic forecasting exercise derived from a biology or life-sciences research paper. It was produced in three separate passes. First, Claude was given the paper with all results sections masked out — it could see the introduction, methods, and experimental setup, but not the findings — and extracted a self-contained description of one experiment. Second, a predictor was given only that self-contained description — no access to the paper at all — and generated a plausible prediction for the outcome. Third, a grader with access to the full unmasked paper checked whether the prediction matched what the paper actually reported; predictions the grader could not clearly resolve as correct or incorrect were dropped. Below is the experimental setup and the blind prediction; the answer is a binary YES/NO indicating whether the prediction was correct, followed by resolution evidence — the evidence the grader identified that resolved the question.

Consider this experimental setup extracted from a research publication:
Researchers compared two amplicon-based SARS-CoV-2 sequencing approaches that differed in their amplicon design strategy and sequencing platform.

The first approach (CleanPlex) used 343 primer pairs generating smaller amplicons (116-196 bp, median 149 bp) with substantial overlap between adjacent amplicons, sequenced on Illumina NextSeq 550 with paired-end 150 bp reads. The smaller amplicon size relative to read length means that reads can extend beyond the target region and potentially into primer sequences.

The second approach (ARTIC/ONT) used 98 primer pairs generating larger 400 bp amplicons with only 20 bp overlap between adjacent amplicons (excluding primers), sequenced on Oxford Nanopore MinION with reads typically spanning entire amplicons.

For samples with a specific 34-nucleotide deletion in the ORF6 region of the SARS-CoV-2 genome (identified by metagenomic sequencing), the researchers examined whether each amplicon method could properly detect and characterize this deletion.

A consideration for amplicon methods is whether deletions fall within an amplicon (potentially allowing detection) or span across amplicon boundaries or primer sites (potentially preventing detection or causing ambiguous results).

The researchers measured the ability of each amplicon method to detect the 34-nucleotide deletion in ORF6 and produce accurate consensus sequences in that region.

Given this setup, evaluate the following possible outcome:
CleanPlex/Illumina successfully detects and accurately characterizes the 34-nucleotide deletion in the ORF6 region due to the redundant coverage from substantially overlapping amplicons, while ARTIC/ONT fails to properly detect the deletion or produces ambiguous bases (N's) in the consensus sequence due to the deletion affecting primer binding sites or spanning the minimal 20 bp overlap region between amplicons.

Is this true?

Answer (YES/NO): NO